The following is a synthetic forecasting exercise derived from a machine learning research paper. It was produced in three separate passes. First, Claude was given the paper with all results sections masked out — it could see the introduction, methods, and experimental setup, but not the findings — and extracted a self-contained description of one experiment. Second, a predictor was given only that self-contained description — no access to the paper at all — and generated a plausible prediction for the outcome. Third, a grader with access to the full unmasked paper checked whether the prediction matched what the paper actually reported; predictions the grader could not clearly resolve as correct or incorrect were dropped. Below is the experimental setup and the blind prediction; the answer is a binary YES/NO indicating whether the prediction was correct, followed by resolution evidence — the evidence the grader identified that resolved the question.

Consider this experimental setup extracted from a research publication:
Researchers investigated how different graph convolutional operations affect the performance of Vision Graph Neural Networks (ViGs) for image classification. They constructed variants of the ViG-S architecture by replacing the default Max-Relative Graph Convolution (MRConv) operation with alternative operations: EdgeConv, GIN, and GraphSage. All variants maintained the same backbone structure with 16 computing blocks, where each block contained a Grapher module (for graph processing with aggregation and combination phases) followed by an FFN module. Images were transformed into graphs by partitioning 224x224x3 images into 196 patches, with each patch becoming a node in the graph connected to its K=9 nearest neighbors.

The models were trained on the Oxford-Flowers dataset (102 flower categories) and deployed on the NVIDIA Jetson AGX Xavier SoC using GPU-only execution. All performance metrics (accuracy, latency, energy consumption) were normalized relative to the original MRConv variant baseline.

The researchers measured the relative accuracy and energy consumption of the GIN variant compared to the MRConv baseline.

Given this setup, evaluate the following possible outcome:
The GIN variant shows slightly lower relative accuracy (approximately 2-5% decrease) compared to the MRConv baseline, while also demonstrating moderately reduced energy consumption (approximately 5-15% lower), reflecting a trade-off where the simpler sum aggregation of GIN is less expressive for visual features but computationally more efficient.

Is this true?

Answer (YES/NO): YES